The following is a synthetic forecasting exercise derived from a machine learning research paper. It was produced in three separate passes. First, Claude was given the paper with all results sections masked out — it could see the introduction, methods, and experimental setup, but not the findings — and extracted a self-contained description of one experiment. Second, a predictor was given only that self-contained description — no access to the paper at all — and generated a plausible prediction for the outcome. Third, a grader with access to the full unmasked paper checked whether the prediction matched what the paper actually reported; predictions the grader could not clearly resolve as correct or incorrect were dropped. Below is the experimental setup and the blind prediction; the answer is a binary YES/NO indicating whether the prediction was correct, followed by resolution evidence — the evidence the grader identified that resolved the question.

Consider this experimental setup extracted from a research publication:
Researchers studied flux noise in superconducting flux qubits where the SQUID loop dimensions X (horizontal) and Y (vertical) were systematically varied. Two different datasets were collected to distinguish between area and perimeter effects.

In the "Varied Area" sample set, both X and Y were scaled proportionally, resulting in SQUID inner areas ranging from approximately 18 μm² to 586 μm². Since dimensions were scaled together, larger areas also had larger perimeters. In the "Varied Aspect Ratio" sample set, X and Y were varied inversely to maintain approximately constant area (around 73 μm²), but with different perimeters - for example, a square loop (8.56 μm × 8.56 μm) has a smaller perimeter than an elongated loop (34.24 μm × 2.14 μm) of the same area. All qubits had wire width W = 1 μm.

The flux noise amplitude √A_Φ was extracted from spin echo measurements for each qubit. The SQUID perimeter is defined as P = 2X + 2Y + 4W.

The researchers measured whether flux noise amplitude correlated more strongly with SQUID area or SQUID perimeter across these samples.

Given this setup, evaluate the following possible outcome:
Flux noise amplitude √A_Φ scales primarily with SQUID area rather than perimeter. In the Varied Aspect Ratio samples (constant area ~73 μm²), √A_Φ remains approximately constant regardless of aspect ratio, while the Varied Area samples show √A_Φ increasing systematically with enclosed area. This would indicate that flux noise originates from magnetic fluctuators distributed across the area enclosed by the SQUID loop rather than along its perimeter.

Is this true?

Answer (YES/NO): NO